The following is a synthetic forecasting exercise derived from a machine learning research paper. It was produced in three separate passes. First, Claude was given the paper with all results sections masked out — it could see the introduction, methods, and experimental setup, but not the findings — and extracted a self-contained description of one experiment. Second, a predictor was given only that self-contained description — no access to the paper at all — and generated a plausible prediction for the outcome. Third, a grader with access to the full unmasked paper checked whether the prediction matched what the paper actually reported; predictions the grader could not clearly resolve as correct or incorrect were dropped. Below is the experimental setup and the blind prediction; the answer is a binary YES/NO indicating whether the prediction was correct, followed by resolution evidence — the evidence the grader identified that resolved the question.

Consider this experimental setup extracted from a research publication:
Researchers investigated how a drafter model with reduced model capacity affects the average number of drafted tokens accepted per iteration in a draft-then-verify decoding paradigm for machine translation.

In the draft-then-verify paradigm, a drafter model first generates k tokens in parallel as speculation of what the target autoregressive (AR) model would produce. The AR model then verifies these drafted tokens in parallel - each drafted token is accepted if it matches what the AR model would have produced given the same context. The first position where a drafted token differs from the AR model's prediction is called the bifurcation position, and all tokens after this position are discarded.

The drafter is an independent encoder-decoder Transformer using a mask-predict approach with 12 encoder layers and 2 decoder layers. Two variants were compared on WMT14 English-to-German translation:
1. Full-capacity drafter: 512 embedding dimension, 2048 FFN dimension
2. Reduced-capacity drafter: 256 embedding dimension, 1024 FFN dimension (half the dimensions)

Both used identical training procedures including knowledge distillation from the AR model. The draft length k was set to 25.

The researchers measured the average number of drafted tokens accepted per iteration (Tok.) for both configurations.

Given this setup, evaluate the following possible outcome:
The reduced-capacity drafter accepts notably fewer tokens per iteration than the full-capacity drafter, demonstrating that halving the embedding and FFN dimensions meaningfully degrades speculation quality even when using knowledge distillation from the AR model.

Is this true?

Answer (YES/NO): YES